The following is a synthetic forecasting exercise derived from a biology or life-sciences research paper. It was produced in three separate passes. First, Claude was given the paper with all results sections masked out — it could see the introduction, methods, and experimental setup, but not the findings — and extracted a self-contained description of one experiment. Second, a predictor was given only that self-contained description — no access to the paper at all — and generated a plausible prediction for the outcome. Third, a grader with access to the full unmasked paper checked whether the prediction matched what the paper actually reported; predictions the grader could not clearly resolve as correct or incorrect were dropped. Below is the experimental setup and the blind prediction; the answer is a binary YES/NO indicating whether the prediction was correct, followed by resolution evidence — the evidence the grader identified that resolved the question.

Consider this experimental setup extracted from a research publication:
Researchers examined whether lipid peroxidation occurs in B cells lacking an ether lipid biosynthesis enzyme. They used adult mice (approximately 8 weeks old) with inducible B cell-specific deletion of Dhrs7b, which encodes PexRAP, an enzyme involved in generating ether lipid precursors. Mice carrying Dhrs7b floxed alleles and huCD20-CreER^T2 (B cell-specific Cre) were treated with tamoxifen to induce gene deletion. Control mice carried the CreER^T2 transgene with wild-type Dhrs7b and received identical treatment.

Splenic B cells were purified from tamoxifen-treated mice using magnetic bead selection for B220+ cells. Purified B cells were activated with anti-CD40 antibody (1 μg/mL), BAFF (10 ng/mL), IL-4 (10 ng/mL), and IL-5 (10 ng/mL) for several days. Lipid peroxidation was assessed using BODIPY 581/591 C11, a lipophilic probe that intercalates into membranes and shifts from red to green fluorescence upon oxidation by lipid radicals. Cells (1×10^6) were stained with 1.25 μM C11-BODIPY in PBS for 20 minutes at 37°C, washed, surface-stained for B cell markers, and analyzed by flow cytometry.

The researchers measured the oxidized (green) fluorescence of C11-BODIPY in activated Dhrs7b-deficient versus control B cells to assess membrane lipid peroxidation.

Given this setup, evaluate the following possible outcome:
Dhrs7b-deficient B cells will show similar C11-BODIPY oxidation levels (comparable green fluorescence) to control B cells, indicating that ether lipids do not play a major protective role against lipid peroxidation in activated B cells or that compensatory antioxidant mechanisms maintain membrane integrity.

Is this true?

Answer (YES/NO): NO